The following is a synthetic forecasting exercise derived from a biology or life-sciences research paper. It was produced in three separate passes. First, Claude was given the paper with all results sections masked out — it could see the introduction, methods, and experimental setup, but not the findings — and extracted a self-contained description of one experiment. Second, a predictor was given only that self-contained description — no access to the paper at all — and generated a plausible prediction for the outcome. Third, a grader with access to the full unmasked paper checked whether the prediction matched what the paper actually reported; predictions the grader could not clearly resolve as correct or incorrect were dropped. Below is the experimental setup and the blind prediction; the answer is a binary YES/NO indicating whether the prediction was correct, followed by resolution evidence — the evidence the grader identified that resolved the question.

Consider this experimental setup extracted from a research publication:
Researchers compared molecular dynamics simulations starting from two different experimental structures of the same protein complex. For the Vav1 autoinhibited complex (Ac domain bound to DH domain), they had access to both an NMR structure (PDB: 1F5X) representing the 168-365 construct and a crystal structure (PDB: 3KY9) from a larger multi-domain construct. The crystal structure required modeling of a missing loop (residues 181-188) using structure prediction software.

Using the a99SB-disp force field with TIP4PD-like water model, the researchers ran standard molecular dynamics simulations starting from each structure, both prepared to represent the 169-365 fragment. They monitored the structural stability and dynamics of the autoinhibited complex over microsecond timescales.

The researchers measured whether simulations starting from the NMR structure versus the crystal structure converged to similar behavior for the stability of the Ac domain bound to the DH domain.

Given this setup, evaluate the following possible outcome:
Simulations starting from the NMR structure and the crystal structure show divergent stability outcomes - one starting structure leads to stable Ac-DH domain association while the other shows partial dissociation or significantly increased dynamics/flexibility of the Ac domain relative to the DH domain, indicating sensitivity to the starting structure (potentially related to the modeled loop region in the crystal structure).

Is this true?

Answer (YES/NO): YES